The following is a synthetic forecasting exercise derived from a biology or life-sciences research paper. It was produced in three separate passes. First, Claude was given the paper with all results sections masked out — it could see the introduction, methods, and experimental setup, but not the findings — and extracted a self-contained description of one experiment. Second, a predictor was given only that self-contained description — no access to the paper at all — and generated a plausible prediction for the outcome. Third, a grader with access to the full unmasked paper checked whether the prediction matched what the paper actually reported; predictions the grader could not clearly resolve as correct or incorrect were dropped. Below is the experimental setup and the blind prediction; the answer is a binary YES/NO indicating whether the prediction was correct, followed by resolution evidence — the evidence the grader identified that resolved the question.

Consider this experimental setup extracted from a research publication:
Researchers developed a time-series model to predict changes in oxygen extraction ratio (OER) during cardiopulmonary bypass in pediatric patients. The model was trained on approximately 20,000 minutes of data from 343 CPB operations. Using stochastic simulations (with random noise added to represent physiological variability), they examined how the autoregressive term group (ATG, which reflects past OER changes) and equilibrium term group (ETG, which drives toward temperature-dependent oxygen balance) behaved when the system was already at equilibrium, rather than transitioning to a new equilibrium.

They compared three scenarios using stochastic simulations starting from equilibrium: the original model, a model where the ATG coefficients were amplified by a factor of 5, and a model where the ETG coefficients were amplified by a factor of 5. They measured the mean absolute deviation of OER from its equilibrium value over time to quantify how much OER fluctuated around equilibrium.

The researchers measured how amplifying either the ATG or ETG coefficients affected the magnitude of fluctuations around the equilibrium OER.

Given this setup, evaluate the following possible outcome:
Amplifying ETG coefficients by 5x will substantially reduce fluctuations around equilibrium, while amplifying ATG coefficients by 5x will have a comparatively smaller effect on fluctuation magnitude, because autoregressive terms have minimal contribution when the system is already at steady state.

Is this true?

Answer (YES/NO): NO